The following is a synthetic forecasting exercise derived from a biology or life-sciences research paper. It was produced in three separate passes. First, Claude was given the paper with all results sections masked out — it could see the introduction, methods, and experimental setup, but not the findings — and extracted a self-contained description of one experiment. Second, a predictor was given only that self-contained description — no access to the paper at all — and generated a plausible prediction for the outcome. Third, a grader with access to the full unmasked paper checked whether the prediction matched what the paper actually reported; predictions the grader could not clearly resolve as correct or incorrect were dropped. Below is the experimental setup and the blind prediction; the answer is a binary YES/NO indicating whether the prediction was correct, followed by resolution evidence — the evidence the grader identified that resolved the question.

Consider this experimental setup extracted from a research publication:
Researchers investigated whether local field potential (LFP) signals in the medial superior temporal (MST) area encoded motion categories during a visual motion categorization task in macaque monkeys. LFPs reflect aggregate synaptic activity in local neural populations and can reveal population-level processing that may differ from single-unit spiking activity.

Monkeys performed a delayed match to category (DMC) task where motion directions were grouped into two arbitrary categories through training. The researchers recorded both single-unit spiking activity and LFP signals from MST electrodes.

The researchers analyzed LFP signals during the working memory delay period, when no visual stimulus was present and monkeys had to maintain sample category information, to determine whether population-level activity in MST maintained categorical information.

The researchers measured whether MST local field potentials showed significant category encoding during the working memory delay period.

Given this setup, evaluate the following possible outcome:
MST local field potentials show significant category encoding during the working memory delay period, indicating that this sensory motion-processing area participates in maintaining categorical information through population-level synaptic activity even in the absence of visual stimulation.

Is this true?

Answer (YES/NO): YES